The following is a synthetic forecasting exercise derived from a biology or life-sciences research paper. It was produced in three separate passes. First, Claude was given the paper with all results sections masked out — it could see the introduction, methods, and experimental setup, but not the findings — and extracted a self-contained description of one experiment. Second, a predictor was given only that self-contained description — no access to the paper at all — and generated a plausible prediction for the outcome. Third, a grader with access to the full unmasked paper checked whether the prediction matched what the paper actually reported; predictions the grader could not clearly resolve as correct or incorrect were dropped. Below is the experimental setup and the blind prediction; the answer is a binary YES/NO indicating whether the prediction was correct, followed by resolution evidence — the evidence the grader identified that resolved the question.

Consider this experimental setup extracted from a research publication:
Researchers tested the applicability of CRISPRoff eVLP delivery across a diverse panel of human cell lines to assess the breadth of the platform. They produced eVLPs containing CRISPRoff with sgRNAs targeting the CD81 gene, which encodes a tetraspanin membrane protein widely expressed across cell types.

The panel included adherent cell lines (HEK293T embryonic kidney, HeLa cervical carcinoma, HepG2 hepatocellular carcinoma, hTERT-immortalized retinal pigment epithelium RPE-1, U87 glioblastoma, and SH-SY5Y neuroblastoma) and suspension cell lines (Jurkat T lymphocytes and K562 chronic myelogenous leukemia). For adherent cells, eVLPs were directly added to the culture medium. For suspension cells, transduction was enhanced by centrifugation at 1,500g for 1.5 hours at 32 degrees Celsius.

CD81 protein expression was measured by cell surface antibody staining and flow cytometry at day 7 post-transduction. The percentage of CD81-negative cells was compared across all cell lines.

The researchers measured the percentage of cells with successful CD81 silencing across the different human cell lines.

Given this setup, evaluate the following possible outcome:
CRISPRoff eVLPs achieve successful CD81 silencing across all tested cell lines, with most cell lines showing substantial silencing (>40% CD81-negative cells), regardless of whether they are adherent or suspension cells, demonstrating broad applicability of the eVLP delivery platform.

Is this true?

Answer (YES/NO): NO